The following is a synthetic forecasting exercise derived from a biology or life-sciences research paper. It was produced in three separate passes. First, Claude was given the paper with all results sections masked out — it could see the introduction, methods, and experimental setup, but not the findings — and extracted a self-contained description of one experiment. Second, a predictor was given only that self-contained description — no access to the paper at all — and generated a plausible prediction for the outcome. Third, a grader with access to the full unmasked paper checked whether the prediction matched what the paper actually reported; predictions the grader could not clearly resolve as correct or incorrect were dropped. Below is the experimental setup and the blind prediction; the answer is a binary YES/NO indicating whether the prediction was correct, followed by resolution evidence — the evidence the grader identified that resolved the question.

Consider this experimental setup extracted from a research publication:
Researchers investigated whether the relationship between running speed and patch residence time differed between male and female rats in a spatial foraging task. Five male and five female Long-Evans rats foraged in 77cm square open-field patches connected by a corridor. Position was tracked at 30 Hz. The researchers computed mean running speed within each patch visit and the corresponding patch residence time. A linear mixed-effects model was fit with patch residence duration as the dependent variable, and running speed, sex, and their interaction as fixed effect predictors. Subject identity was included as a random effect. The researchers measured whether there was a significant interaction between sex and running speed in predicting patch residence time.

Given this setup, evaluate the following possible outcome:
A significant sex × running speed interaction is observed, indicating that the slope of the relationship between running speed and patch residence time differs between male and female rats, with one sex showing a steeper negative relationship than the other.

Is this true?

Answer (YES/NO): NO